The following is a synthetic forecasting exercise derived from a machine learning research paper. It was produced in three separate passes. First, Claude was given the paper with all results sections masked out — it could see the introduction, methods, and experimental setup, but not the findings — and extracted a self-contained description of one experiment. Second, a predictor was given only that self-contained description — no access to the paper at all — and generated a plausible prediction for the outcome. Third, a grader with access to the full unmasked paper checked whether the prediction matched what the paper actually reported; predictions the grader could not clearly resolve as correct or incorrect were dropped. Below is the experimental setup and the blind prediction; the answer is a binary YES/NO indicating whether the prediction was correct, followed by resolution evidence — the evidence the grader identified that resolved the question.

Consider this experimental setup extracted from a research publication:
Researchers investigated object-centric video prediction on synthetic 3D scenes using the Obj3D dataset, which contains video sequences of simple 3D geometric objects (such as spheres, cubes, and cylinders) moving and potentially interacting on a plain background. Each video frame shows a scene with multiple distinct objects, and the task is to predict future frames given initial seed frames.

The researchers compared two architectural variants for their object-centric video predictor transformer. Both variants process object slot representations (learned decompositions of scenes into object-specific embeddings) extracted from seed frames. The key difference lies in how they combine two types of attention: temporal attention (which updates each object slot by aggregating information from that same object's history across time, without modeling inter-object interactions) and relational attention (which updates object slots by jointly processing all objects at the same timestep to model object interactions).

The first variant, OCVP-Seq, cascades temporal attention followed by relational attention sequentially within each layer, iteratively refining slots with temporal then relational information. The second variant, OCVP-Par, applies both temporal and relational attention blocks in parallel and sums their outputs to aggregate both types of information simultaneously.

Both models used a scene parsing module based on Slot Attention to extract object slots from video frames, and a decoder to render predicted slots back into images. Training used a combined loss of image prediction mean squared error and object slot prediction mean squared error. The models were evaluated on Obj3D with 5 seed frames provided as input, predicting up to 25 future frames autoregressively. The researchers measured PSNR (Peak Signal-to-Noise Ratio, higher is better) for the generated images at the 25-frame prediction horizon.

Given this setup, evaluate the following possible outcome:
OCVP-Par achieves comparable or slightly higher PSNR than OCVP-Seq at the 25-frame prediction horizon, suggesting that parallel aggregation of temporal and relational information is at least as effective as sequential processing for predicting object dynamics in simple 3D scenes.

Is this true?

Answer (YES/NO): NO